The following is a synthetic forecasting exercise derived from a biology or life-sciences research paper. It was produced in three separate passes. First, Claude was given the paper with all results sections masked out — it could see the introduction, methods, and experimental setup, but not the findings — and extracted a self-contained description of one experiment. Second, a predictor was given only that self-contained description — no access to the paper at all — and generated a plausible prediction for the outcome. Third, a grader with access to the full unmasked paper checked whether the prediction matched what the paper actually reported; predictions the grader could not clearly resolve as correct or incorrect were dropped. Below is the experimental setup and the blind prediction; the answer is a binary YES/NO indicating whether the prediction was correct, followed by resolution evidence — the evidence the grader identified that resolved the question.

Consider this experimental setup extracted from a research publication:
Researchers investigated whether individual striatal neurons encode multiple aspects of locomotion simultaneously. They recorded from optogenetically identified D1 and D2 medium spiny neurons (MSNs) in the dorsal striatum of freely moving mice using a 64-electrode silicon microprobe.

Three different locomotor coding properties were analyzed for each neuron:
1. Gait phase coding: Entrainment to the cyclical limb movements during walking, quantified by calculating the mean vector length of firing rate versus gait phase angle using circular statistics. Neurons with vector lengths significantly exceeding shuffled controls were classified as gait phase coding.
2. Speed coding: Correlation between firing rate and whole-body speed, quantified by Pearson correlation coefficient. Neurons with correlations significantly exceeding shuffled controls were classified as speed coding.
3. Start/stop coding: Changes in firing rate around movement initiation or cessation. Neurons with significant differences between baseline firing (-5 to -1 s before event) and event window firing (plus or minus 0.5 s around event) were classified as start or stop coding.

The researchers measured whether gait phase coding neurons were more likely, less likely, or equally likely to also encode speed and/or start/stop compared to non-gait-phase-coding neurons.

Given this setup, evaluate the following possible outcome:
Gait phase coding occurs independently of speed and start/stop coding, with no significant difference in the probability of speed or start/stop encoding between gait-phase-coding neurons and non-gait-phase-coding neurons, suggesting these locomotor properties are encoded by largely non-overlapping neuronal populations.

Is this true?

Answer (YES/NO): NO